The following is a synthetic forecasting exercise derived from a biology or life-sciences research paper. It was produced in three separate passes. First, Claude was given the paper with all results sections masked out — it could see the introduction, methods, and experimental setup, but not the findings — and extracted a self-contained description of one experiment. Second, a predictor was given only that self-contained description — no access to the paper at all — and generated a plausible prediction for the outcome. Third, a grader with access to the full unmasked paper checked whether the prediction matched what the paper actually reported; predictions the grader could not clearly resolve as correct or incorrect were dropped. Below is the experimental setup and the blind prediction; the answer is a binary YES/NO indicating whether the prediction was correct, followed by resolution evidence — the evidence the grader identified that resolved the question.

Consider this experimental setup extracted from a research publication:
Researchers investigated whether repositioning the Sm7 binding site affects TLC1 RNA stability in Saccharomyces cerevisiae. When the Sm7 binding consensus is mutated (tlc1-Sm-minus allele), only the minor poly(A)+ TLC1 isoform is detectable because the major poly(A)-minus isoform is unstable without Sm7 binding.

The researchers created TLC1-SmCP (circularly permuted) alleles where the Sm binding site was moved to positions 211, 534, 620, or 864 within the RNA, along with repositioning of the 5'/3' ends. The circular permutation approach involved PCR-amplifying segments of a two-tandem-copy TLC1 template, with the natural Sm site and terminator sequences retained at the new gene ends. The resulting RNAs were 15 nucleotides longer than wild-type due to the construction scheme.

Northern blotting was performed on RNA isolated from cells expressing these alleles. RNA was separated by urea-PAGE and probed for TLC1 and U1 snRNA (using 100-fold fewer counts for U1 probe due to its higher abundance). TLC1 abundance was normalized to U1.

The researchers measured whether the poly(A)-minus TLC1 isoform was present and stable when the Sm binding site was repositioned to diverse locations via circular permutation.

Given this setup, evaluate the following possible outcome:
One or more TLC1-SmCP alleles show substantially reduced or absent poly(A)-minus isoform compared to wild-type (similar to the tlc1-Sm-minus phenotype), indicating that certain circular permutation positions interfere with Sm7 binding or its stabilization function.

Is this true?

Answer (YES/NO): NO